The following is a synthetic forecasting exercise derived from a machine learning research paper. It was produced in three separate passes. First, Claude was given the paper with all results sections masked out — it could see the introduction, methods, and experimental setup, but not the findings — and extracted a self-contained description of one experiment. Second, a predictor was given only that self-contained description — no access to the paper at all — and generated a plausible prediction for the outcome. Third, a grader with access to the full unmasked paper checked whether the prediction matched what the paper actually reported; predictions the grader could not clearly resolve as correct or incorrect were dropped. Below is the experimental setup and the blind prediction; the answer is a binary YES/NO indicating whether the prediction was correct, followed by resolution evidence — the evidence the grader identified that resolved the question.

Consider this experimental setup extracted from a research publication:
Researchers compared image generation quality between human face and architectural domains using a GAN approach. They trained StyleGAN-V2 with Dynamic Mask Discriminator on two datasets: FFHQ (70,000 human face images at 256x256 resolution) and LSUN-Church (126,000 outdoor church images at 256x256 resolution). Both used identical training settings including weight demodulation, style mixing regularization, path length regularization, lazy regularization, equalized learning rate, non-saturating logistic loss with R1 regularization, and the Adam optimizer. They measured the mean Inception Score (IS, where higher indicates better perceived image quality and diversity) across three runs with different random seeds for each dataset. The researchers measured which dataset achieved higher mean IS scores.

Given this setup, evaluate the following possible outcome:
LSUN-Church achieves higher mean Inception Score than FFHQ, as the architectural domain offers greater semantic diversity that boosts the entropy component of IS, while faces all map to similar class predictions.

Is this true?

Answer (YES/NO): NO